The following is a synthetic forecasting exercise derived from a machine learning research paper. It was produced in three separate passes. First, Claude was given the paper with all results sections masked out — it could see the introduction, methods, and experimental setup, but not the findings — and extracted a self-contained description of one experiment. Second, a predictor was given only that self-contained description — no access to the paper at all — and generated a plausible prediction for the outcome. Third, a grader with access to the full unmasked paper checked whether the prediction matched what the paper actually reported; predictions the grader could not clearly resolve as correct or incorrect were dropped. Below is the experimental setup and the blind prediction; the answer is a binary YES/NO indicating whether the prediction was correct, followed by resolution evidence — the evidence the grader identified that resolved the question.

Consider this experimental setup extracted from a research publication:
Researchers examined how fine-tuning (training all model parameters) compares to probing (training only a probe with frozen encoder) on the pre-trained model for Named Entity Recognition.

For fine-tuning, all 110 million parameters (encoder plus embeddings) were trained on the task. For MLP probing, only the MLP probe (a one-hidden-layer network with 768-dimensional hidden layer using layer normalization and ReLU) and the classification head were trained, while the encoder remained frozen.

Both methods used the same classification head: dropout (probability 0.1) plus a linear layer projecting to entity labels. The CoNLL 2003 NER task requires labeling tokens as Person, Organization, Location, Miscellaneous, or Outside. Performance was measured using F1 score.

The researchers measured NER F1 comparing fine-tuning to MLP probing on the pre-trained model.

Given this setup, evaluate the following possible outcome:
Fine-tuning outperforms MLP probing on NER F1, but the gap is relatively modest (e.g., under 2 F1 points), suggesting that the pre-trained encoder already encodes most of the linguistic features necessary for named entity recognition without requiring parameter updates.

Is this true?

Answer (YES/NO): NO